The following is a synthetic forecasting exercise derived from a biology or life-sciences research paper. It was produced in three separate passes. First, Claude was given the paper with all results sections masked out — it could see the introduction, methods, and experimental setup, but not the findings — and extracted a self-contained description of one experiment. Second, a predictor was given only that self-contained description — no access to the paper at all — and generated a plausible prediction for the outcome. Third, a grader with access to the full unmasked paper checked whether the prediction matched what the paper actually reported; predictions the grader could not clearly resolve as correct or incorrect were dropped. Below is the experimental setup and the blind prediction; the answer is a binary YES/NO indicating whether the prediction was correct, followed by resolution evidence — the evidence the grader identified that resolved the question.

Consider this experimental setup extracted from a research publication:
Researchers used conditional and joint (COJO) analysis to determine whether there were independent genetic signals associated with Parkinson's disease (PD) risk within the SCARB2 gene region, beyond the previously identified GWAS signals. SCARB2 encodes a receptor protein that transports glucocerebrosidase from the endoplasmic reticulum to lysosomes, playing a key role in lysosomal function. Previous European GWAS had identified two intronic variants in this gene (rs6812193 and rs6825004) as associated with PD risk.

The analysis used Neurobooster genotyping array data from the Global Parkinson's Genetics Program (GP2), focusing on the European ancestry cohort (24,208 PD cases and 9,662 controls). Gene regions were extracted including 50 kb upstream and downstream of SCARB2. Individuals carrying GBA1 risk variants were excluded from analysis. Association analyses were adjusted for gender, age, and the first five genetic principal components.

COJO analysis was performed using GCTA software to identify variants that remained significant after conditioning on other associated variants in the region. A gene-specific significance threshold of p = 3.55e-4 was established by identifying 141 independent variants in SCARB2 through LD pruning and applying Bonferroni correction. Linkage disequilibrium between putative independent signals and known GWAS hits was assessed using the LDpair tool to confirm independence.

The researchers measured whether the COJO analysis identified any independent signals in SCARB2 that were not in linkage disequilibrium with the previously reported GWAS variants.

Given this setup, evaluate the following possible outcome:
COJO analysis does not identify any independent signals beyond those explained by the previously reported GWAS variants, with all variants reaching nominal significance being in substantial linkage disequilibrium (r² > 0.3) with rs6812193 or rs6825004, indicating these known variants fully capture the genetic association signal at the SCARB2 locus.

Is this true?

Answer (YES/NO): NO